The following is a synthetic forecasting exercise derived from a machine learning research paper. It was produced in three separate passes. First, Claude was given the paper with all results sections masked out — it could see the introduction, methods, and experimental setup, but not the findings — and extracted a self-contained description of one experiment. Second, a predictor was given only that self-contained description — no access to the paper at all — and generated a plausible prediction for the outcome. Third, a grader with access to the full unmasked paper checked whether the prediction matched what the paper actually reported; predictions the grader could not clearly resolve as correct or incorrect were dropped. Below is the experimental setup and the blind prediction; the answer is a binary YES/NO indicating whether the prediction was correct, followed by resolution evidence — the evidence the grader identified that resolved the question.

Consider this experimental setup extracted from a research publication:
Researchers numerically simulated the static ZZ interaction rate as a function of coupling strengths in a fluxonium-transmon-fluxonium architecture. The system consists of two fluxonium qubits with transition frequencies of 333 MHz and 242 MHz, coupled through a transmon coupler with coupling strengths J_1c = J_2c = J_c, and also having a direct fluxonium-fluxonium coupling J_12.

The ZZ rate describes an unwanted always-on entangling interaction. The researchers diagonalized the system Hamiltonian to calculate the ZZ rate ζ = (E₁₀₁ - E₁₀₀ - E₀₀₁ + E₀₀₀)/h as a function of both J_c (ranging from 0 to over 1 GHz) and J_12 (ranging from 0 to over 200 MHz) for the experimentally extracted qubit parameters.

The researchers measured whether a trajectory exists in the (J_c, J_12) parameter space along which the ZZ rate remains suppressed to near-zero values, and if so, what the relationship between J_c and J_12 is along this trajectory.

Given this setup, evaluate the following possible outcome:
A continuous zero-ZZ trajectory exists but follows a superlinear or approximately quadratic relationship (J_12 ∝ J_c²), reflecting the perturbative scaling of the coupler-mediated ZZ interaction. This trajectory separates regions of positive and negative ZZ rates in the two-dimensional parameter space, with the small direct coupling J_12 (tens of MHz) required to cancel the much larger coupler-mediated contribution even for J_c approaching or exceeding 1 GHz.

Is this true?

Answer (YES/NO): NO